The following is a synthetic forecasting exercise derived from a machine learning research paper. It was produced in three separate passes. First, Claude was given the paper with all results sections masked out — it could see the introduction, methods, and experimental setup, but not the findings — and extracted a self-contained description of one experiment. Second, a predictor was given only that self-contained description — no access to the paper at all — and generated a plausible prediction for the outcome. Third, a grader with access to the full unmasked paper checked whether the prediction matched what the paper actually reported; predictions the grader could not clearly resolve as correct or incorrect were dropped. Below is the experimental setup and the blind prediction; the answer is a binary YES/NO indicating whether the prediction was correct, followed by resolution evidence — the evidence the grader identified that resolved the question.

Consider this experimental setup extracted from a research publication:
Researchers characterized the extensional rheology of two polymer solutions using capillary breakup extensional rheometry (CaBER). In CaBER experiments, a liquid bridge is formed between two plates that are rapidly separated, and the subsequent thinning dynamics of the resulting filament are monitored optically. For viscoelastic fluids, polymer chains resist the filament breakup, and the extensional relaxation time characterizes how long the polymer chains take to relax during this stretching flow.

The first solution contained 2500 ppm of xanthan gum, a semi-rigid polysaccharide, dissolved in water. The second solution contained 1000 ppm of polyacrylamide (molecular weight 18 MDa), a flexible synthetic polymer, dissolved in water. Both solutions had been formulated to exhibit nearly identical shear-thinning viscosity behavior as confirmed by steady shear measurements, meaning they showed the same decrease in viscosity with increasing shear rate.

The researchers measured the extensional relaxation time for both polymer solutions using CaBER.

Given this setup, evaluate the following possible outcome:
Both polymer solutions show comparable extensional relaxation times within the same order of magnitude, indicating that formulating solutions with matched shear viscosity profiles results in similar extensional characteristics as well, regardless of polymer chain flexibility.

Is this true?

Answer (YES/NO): NO